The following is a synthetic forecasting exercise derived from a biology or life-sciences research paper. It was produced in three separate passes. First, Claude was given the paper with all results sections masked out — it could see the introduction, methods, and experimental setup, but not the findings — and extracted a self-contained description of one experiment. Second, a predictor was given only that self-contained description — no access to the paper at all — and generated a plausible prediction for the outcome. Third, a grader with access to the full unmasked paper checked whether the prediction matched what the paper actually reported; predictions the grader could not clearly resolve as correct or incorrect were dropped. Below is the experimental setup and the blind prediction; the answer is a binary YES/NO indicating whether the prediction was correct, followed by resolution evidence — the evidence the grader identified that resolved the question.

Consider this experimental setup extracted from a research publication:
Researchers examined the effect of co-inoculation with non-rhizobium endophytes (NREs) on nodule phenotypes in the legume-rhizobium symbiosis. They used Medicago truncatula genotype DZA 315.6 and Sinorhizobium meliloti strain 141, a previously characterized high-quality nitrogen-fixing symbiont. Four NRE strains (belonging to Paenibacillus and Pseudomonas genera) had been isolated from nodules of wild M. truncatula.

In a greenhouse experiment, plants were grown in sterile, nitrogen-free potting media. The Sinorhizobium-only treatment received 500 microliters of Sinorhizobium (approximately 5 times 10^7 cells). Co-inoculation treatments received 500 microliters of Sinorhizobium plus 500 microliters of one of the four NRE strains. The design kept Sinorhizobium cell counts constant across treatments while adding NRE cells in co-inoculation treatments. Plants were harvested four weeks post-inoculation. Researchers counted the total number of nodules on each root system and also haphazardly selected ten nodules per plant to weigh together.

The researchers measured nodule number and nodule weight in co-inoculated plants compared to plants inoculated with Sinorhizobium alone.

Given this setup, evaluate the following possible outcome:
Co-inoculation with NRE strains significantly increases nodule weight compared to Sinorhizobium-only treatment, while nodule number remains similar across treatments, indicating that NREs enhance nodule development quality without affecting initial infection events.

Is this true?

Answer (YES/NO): NO